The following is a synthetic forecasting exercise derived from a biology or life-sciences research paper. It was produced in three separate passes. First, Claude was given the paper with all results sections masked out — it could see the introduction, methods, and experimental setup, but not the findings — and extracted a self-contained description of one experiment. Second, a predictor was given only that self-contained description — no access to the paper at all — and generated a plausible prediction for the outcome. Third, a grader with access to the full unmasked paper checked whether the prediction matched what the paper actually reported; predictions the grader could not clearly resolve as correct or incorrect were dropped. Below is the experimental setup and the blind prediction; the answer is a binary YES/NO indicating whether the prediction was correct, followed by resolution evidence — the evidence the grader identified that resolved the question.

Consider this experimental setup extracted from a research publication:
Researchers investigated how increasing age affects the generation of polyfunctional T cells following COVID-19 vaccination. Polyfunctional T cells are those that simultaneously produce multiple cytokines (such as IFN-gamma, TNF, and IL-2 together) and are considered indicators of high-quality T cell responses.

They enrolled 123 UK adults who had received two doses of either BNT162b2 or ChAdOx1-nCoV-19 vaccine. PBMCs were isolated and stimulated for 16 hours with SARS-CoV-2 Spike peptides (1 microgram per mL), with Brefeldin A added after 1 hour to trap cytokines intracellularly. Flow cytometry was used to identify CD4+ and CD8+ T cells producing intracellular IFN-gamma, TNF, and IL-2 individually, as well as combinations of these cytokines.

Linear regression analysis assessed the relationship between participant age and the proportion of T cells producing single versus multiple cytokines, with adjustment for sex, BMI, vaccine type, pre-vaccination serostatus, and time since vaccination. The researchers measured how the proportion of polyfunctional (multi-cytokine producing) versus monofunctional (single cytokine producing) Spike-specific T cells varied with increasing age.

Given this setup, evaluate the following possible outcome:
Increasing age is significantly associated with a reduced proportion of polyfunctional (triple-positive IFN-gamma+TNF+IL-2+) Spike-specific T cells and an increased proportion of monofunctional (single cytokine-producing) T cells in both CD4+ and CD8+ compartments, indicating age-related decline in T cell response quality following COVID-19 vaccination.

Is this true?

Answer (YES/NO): NO